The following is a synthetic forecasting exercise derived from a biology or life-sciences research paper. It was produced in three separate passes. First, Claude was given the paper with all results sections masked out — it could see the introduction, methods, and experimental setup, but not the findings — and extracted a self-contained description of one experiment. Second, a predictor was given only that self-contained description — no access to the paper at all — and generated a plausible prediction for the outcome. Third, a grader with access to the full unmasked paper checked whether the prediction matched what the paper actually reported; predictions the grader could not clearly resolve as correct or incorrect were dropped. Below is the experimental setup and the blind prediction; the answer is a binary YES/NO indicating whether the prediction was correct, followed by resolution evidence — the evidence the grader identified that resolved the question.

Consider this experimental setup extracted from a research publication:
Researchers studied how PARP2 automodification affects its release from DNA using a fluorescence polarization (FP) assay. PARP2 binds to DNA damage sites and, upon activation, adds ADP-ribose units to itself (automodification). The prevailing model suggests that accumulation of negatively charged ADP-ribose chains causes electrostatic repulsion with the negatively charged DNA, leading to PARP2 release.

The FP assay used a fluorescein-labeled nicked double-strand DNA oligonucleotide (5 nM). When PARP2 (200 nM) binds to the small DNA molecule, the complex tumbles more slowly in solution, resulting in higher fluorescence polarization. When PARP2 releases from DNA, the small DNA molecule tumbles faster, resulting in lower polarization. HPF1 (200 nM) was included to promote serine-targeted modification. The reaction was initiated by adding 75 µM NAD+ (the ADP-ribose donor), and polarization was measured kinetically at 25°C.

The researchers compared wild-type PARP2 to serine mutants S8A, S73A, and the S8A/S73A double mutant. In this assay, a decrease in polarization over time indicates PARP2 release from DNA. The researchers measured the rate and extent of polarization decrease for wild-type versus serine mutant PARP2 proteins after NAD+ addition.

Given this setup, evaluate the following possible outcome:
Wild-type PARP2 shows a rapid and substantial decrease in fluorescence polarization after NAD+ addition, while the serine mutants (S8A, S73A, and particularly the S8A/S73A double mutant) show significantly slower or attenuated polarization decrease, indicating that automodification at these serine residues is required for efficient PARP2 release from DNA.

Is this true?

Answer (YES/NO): YES